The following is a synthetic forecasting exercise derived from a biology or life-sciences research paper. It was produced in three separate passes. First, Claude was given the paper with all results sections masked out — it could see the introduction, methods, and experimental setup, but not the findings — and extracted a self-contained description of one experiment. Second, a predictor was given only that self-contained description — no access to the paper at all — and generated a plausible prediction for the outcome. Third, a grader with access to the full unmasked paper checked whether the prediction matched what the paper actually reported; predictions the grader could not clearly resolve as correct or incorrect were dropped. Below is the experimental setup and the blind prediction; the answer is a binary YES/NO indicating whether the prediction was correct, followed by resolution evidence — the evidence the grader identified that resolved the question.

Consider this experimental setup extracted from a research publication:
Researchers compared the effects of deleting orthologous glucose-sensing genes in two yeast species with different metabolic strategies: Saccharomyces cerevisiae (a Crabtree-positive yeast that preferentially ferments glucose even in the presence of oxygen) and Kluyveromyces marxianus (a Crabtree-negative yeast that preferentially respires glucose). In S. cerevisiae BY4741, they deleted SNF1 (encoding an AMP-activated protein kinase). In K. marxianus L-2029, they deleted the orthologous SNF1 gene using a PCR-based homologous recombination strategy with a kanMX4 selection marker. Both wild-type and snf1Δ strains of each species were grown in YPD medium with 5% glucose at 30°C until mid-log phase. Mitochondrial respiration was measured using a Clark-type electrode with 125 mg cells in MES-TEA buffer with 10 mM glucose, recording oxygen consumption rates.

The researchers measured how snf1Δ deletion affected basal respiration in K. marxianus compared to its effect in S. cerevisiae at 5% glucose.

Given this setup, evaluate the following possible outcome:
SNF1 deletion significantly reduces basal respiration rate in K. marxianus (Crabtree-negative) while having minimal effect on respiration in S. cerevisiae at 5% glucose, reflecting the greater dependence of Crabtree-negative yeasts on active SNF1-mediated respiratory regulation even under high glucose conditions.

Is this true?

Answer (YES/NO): NO